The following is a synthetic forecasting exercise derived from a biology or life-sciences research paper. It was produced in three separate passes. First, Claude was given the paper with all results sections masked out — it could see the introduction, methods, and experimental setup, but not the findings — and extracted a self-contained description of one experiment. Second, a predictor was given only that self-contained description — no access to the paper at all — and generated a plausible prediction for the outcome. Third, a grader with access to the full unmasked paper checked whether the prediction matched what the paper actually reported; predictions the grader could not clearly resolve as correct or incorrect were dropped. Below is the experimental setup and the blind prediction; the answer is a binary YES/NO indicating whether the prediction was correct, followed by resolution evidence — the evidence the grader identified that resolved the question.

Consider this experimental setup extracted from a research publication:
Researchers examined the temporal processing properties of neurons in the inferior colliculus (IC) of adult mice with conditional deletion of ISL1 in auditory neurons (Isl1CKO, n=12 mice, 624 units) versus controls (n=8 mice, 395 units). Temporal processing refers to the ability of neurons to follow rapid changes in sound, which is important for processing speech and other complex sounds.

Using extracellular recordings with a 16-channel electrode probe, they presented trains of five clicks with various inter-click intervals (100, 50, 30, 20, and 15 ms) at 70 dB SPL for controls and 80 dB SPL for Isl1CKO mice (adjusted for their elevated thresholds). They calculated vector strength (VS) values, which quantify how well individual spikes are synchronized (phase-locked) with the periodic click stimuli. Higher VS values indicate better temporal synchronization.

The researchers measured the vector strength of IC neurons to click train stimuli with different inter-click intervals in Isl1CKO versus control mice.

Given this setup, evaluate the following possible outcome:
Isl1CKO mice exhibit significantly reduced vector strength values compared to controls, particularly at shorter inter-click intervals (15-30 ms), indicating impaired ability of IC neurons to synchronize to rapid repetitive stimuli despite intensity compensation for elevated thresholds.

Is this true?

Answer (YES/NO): NO